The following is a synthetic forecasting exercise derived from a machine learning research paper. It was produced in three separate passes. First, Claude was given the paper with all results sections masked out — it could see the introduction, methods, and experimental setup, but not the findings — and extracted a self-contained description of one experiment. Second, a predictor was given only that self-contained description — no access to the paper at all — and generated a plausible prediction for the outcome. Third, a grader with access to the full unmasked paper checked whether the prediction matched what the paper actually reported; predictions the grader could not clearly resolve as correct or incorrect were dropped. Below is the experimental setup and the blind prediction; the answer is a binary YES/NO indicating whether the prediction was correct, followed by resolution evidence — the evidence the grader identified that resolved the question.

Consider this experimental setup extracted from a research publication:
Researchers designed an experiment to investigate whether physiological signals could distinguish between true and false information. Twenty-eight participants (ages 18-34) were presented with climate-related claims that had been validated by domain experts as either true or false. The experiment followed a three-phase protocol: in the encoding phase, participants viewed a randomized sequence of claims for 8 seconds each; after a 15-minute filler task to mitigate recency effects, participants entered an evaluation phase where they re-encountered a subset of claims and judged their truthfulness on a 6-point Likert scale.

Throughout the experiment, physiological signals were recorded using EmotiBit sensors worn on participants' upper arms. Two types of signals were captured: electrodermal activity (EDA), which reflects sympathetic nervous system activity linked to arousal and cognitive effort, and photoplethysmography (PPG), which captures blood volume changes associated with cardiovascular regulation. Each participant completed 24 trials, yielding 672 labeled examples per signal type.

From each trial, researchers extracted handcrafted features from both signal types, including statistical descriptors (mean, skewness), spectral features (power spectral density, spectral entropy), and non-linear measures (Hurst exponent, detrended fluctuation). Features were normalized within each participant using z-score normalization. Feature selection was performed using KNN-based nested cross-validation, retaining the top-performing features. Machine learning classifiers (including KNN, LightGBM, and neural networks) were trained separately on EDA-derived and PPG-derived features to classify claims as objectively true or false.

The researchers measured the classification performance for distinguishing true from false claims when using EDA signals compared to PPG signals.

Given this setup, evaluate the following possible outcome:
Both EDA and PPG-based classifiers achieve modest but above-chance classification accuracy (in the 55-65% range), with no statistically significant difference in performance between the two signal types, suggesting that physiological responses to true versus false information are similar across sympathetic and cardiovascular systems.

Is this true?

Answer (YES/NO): NO